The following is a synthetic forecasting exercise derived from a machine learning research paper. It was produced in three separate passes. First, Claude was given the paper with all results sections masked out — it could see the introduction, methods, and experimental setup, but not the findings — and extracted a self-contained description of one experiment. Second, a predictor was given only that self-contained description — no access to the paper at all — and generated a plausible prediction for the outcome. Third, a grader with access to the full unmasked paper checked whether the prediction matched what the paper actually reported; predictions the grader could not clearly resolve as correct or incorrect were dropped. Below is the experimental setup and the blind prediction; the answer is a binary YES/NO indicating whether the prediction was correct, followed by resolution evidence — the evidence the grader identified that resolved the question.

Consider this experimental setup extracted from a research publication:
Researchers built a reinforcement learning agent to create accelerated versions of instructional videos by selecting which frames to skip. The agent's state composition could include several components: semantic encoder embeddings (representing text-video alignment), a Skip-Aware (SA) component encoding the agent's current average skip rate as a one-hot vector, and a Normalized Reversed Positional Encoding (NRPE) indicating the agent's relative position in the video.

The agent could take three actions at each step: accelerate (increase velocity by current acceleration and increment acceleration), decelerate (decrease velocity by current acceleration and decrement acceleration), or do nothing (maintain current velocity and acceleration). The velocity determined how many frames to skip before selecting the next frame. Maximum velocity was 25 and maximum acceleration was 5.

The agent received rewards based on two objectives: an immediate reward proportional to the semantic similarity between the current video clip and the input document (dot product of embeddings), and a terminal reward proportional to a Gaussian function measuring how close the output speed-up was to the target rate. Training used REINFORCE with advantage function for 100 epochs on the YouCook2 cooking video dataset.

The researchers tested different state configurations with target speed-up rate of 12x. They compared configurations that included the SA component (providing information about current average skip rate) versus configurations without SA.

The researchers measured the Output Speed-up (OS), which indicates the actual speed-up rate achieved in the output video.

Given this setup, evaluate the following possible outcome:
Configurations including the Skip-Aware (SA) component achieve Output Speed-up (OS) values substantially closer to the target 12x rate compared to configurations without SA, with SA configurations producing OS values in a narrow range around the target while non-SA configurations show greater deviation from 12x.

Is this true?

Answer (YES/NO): YES